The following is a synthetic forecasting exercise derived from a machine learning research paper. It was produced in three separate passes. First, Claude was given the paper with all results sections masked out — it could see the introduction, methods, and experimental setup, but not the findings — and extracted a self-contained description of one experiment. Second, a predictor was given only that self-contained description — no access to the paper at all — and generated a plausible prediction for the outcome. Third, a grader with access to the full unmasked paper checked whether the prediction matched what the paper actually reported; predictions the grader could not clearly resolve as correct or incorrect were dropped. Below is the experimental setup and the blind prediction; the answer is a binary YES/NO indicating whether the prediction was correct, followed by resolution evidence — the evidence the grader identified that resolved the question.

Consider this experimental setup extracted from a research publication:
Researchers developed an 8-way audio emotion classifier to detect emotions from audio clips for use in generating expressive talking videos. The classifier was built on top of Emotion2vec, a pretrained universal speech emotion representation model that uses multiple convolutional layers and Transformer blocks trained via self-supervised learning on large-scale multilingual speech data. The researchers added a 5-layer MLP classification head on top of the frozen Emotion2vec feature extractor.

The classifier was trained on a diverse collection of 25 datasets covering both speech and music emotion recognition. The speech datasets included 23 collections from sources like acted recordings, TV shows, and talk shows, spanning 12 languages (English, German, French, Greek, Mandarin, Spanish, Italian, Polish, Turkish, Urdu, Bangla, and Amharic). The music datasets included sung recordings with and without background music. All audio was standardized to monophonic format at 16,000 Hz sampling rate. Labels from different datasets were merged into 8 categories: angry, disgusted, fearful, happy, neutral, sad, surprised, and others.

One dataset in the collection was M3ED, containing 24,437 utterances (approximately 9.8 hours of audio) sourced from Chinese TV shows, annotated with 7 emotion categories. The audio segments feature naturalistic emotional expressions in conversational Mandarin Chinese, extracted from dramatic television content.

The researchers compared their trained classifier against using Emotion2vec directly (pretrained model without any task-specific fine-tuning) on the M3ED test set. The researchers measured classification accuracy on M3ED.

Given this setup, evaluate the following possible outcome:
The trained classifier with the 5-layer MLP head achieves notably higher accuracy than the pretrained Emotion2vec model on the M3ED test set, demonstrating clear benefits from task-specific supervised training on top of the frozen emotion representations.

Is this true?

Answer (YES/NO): NO